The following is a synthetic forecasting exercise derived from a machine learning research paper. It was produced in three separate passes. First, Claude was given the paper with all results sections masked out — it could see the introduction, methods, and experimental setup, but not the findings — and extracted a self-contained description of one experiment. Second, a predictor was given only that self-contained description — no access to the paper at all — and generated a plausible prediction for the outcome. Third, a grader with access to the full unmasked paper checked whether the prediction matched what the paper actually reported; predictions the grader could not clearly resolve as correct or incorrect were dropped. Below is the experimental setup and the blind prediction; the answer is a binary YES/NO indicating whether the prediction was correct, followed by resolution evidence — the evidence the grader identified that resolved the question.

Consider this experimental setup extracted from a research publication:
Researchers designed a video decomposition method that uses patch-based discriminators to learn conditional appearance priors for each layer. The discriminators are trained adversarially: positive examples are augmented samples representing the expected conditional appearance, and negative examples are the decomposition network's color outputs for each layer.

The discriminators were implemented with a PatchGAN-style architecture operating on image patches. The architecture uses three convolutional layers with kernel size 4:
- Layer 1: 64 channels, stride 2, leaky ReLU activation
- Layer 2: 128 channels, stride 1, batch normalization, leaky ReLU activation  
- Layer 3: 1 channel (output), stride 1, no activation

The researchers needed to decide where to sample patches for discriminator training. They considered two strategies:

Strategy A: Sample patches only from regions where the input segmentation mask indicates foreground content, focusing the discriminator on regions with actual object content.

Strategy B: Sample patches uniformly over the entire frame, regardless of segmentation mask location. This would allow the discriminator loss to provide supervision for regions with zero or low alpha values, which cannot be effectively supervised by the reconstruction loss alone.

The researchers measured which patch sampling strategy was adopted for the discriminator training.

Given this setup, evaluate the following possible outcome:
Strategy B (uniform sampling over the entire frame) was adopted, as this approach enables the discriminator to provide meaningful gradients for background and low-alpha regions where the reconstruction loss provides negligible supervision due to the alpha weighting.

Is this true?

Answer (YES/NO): YES